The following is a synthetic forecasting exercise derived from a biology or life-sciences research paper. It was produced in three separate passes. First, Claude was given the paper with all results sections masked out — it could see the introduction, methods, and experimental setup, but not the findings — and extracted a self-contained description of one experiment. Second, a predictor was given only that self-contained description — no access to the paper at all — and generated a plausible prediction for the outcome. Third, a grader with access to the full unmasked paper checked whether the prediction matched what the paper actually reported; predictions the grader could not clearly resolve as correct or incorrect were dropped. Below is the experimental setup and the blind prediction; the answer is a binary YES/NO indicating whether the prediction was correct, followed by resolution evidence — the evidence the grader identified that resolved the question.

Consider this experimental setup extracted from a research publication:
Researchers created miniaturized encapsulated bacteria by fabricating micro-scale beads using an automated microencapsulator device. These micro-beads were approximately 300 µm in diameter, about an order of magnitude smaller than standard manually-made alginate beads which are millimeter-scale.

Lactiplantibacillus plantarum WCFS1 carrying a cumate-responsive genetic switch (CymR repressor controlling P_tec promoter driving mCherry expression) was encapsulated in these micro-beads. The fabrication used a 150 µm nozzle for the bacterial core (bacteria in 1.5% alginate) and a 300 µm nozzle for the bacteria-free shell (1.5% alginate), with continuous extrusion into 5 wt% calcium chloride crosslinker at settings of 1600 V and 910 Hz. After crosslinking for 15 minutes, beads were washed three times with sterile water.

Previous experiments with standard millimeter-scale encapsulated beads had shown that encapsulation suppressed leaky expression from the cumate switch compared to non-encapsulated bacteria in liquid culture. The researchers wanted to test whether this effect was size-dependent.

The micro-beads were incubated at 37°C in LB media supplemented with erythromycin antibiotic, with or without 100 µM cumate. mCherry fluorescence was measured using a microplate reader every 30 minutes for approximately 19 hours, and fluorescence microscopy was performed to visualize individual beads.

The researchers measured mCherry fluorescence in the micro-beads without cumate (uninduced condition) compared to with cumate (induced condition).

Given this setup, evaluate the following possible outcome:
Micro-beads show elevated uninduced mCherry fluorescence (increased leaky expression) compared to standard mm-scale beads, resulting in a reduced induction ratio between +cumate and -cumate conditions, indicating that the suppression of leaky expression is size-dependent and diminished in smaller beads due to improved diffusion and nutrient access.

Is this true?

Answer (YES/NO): NO